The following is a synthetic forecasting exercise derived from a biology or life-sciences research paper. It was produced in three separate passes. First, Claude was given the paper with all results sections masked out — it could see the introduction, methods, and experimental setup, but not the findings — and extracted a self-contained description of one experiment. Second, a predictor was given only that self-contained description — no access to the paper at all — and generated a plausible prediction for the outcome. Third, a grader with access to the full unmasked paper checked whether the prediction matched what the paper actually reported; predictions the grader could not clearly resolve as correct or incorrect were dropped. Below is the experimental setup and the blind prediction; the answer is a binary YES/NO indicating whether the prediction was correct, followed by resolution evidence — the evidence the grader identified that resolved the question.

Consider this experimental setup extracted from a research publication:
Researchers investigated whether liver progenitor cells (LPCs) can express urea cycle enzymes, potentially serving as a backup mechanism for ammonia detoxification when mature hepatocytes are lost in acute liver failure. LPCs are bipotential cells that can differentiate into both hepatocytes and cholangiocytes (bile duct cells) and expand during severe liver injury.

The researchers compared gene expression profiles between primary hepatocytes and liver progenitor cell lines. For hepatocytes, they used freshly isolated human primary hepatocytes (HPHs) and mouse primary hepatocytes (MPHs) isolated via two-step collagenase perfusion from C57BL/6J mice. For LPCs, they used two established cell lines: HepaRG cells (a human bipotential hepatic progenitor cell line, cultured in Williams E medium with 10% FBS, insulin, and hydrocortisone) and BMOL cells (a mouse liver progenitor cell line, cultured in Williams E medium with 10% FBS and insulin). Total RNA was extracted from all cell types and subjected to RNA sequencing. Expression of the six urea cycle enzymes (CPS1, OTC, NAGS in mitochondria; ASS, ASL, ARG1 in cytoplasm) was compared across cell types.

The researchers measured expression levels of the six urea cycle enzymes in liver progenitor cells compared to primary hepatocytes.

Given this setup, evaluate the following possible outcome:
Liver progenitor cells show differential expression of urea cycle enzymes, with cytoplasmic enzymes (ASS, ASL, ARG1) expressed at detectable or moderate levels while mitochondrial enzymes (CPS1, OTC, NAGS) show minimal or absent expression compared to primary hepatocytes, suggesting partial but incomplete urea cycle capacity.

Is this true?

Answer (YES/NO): NO